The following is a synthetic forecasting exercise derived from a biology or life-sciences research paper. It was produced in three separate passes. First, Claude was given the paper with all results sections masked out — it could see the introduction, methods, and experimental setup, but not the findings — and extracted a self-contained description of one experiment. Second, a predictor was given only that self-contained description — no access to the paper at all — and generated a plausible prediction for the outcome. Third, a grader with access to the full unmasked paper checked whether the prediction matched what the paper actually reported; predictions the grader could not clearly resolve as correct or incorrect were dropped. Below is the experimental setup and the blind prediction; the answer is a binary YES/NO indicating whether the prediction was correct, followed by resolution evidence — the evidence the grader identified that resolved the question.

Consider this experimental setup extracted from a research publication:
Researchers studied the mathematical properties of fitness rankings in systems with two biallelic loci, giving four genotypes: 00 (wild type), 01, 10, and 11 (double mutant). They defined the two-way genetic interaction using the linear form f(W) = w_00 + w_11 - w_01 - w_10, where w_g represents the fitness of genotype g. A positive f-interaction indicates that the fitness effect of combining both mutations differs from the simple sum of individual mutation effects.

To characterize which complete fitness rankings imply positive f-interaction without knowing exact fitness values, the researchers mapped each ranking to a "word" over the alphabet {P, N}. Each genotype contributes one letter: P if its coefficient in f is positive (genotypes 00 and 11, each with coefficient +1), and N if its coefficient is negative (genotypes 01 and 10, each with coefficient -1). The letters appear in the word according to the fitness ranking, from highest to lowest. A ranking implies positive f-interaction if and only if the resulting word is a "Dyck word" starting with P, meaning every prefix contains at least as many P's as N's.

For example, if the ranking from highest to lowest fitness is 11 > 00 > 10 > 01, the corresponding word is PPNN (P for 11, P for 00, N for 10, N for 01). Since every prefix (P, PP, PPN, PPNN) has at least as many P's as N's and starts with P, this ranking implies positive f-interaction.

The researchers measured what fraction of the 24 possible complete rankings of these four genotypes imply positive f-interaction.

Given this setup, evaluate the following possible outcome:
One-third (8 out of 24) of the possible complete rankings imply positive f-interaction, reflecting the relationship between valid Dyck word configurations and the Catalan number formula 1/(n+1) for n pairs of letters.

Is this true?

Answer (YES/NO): YES